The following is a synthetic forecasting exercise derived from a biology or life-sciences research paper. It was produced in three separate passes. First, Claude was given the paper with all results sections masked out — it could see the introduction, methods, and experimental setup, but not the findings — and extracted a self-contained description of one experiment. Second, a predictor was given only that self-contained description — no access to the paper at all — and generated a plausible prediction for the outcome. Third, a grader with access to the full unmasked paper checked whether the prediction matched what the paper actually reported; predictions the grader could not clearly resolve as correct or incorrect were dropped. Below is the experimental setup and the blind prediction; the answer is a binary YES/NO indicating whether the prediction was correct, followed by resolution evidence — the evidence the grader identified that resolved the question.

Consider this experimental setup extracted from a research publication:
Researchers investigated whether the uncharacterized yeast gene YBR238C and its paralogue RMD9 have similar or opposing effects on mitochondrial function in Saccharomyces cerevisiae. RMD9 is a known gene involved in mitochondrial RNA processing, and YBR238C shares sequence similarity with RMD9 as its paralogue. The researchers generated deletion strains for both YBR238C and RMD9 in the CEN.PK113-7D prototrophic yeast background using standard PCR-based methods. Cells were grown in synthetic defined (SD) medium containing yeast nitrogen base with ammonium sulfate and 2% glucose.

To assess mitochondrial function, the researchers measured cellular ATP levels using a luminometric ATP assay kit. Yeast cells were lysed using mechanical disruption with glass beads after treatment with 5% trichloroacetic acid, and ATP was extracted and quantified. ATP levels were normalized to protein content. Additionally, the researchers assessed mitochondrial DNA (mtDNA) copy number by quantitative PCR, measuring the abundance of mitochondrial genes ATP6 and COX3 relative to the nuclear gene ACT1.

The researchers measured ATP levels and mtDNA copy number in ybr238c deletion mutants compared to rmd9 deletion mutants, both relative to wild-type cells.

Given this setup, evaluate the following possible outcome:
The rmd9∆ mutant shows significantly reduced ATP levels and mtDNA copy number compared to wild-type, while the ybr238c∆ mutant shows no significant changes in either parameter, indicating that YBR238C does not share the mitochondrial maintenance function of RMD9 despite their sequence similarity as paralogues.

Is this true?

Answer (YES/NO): NO